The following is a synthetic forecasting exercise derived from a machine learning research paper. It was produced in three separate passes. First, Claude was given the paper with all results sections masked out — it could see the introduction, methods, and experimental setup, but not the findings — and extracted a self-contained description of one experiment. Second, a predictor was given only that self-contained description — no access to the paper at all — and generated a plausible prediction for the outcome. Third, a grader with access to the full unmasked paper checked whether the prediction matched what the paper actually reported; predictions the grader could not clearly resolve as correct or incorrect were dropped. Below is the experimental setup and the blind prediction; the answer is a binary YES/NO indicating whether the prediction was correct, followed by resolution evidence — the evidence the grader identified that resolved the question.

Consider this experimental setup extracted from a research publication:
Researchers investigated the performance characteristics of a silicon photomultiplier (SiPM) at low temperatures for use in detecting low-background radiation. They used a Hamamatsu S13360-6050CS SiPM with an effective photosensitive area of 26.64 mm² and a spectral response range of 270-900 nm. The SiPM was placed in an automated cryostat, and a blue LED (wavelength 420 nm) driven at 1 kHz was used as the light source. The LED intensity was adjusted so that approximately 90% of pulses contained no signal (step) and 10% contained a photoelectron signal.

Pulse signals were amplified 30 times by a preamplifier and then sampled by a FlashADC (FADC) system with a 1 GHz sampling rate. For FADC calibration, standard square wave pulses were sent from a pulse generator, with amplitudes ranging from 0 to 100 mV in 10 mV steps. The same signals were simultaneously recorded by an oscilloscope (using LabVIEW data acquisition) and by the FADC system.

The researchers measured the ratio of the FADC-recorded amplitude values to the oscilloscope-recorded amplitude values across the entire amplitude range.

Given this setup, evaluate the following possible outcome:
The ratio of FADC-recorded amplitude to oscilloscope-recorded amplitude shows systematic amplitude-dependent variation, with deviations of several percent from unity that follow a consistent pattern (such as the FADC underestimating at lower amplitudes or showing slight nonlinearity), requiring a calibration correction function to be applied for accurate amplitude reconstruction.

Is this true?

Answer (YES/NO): NO